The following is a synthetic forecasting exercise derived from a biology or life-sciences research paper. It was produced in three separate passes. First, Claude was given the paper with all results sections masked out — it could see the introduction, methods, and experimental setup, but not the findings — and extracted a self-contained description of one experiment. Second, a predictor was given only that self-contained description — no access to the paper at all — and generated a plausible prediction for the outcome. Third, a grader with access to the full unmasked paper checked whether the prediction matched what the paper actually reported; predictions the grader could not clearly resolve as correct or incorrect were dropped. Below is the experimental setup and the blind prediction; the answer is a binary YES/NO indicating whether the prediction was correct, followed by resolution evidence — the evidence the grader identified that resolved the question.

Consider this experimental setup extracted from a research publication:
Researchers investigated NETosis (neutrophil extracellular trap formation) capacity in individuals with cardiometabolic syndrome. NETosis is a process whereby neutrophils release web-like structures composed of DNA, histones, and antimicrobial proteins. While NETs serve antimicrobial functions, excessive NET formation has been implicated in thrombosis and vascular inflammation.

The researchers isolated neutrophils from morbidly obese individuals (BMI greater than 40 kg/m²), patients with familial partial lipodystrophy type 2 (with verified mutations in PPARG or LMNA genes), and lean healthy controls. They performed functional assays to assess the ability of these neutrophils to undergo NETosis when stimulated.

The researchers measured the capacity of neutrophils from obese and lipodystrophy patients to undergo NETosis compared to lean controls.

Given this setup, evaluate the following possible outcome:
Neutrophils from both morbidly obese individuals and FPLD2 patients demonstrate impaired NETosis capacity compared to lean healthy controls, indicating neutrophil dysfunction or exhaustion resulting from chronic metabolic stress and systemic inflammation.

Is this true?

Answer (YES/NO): NO